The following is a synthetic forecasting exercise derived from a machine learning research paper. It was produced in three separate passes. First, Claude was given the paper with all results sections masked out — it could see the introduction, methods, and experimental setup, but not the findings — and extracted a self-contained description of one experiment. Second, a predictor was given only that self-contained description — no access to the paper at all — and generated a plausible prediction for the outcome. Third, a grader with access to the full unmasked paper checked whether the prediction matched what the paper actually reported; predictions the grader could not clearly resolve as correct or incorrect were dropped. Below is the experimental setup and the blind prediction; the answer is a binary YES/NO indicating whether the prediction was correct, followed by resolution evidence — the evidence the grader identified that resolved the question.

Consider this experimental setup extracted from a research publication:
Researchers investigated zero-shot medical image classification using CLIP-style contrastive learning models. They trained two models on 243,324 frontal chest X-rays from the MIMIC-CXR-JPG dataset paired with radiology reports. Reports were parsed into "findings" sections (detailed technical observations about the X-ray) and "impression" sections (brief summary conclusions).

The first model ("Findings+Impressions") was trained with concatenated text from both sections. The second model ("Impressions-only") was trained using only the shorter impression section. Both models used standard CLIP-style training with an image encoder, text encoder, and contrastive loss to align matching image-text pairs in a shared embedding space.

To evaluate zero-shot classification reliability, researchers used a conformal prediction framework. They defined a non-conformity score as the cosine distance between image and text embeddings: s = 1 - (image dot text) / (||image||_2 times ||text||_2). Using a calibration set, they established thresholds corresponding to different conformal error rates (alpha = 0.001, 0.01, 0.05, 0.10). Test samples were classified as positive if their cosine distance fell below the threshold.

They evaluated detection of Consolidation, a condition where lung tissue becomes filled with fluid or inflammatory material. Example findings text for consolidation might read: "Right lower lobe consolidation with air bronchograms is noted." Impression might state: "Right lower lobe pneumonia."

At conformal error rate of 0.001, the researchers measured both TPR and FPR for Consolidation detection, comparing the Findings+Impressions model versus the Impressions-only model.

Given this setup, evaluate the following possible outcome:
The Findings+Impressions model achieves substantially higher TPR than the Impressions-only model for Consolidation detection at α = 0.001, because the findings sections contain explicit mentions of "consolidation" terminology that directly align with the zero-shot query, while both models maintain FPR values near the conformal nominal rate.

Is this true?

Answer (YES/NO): NO